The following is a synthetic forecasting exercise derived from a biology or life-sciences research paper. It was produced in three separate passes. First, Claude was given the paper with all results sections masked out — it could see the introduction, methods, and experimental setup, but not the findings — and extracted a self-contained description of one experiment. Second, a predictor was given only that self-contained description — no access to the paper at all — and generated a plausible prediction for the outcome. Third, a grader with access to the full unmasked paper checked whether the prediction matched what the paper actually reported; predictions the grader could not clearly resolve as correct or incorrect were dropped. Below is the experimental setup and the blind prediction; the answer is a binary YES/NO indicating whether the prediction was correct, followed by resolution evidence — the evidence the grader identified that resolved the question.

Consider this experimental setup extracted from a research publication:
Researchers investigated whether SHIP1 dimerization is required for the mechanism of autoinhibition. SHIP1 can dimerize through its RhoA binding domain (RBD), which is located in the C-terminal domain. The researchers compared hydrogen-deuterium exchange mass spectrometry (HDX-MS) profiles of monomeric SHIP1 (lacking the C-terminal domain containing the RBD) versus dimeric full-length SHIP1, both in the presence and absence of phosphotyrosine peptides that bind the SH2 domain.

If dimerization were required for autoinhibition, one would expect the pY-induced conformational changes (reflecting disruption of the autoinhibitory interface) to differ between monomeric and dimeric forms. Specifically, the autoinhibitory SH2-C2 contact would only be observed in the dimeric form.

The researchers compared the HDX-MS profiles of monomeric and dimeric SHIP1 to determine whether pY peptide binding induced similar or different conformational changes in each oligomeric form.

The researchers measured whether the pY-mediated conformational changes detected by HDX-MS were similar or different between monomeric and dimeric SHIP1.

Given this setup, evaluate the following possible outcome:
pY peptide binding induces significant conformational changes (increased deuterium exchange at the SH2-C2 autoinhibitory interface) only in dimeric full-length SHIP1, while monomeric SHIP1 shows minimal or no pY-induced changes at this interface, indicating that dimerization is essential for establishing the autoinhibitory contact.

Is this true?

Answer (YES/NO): NO